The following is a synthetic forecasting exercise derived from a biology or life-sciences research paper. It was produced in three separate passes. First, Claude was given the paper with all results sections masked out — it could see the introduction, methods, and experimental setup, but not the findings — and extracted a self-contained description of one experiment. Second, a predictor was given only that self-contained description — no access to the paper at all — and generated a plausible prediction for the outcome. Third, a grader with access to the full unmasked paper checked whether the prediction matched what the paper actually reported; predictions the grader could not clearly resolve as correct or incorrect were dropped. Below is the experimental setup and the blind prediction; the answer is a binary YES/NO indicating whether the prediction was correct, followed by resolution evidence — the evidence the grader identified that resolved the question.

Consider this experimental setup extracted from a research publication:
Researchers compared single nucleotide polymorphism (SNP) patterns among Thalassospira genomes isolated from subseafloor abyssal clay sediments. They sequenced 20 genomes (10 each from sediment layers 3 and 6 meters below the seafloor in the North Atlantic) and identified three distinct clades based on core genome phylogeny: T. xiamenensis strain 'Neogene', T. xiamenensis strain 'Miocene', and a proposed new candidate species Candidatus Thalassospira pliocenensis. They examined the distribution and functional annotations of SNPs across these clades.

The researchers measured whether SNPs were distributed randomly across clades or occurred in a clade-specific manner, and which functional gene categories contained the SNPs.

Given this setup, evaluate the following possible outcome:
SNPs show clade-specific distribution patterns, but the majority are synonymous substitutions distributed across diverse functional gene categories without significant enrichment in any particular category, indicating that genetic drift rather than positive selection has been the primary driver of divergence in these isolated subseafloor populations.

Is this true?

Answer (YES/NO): NO